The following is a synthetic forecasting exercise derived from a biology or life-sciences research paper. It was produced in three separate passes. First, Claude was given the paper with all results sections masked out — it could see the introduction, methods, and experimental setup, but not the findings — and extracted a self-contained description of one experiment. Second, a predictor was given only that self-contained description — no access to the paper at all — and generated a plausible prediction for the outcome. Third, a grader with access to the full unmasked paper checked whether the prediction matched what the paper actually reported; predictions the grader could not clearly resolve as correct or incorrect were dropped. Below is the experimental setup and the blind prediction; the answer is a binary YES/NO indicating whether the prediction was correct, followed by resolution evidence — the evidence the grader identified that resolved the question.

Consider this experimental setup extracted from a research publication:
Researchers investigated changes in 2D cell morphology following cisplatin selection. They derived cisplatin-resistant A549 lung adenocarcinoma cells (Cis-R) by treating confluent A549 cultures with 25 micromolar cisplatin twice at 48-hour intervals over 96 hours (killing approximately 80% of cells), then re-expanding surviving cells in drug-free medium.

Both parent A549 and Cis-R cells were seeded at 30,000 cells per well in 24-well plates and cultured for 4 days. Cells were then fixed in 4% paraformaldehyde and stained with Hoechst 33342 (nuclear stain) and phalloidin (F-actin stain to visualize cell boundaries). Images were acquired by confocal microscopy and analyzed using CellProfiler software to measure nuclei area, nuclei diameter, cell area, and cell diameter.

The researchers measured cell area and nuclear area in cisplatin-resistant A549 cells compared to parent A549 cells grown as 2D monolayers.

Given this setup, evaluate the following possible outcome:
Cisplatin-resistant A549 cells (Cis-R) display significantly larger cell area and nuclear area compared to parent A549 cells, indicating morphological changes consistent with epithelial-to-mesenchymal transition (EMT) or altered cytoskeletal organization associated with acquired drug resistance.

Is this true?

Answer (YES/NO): YES